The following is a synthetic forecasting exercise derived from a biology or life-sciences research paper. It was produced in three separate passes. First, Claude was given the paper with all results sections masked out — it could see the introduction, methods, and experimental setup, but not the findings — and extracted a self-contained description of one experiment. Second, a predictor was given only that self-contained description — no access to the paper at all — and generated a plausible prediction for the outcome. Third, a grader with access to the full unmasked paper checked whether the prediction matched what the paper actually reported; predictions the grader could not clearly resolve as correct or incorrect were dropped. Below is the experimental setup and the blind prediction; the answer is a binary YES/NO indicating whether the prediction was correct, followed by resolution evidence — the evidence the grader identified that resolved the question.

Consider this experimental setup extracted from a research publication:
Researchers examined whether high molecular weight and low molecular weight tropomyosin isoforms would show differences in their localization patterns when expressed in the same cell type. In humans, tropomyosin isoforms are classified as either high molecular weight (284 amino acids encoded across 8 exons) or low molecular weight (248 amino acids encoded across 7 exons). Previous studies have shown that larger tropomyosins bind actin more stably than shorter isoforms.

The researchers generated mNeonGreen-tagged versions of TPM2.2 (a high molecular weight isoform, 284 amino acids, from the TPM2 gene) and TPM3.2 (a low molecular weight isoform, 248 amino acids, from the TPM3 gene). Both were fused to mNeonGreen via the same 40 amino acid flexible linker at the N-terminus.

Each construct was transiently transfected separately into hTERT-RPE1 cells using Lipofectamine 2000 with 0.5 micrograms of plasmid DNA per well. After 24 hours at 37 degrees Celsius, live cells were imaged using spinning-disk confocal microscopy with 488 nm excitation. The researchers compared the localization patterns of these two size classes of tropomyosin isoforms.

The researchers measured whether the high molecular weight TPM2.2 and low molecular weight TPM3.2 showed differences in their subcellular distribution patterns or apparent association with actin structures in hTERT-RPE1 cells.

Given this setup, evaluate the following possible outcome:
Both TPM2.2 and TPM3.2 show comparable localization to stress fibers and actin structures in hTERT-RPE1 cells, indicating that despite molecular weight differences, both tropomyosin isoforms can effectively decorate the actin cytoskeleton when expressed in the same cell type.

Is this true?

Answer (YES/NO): YES